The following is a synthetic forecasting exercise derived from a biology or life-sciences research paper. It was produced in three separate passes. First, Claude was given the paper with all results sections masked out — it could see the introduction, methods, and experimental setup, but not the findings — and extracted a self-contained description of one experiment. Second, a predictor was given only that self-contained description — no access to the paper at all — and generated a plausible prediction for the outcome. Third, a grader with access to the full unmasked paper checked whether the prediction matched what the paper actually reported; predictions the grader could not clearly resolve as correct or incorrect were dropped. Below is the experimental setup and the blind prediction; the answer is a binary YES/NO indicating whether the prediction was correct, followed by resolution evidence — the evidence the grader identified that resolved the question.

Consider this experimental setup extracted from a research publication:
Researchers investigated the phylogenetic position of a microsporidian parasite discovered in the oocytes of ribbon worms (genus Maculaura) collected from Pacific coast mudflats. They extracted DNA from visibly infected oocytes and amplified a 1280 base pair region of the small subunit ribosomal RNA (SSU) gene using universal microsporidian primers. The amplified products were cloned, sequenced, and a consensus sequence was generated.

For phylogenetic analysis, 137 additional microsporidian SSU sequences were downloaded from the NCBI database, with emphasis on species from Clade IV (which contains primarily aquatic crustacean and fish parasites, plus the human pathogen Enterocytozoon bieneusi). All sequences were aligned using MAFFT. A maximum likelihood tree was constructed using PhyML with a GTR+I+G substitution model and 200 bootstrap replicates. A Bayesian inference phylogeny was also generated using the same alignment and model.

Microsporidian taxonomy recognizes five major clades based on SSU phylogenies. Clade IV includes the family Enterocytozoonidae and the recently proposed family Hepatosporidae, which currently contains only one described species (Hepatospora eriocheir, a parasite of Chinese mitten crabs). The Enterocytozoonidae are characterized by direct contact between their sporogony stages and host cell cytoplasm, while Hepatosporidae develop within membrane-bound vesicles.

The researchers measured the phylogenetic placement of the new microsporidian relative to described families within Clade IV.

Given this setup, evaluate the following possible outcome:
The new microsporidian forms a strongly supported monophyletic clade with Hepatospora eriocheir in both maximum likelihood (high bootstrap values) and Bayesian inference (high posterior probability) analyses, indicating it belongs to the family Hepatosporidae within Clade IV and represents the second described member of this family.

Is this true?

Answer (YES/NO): YES